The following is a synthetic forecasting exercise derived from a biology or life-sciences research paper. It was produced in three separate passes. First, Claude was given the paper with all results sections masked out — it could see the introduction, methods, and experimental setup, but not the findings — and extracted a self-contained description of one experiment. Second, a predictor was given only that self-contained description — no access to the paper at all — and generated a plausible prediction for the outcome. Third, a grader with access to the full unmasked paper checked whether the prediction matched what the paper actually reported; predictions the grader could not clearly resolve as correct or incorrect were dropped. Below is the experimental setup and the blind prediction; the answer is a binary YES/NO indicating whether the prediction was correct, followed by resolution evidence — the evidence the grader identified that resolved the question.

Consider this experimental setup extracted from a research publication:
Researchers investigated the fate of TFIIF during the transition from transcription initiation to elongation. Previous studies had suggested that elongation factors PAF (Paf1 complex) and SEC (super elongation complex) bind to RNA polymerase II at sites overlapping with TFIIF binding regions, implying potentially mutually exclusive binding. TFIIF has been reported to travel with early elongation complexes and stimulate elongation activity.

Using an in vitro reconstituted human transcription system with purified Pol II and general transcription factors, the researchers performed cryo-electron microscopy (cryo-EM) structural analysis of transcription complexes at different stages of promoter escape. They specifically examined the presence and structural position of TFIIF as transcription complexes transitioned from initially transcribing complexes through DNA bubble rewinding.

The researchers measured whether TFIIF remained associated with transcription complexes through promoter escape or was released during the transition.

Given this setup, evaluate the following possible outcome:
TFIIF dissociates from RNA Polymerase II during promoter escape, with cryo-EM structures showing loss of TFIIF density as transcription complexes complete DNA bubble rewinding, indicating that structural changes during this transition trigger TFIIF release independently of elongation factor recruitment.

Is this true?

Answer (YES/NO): NO